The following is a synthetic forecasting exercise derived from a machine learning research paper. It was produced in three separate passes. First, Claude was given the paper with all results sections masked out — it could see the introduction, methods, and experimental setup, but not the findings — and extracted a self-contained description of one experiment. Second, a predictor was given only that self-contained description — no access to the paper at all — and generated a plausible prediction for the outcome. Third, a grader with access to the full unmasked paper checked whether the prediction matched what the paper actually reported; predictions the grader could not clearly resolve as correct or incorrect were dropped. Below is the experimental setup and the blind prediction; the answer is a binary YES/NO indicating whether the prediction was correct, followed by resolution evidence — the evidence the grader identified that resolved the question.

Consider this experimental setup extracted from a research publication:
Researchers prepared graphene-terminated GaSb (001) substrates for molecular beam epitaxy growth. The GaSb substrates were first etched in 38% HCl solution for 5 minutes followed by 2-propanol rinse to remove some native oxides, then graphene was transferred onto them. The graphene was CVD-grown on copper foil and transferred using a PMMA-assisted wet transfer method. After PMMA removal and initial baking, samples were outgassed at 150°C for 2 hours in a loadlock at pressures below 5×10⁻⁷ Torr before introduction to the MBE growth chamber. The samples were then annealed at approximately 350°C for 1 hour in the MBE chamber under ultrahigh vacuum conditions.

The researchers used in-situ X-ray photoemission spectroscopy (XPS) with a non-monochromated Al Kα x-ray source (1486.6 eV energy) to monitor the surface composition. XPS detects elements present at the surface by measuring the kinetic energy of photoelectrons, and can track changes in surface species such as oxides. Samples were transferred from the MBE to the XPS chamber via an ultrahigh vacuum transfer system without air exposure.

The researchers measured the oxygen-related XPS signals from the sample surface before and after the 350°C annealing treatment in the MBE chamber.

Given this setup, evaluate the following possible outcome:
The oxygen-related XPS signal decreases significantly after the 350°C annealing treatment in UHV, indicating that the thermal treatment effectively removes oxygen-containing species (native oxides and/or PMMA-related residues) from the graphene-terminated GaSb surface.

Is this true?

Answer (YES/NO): NO